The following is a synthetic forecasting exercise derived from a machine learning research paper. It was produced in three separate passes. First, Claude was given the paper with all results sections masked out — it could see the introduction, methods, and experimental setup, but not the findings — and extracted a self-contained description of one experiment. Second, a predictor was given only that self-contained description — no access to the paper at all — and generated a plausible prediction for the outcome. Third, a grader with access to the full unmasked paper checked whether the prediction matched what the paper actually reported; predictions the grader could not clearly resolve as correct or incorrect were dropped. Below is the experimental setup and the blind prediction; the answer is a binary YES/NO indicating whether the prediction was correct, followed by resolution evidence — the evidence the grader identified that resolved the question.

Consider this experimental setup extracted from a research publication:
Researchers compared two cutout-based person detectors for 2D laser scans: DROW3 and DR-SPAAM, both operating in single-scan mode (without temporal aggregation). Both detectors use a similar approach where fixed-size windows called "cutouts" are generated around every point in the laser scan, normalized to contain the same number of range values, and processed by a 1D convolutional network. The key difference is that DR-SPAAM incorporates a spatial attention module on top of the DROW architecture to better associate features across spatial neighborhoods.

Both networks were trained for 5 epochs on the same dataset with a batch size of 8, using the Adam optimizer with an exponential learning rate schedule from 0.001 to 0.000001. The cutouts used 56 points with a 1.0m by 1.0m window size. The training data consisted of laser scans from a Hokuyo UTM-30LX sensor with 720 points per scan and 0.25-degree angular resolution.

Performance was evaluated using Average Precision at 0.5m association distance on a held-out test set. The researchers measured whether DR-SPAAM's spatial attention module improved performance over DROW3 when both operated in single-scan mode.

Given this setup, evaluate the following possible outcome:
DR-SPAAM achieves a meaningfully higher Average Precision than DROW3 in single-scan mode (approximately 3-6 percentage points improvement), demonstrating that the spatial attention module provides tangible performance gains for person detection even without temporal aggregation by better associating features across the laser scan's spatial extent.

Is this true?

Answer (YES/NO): NO